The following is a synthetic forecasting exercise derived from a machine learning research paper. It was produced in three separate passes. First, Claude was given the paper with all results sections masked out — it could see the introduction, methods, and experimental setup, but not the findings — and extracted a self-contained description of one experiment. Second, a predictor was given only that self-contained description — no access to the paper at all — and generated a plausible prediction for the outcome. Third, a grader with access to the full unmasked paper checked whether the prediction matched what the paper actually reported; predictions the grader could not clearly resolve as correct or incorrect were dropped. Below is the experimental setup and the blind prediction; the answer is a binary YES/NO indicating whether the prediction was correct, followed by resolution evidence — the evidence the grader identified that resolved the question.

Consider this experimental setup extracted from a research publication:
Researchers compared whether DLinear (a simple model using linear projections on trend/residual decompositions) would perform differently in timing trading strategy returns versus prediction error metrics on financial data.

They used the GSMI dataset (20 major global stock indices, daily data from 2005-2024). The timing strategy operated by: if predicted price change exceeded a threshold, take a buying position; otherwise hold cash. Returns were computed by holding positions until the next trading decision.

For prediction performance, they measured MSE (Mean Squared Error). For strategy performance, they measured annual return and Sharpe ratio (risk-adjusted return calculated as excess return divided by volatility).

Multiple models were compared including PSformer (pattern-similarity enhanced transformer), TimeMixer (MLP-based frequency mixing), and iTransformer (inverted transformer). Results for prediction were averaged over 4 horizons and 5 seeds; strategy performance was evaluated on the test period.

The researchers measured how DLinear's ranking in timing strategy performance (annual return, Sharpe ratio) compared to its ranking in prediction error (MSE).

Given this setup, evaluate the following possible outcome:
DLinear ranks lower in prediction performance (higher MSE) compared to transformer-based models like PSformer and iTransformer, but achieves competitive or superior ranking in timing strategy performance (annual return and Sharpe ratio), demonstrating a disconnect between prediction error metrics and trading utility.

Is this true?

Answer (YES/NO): YES